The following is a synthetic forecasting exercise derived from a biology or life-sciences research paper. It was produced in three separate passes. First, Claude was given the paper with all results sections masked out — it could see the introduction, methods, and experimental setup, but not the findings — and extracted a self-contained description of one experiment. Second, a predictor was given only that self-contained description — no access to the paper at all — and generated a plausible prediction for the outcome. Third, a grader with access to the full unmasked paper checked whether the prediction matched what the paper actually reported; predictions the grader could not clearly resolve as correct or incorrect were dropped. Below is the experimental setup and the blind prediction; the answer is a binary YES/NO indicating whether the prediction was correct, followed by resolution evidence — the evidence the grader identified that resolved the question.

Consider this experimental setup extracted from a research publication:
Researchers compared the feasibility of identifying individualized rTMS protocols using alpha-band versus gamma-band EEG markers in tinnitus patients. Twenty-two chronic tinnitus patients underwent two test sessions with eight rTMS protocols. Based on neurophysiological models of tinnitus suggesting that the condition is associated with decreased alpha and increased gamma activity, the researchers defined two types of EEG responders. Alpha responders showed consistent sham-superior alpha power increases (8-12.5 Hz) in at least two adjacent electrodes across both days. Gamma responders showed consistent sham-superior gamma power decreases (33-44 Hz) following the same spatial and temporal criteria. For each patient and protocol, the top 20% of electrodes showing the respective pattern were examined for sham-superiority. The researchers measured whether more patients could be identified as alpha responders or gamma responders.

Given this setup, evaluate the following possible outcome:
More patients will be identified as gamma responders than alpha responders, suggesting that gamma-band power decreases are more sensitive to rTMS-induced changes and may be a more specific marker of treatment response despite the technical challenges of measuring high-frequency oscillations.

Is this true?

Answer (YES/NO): YES